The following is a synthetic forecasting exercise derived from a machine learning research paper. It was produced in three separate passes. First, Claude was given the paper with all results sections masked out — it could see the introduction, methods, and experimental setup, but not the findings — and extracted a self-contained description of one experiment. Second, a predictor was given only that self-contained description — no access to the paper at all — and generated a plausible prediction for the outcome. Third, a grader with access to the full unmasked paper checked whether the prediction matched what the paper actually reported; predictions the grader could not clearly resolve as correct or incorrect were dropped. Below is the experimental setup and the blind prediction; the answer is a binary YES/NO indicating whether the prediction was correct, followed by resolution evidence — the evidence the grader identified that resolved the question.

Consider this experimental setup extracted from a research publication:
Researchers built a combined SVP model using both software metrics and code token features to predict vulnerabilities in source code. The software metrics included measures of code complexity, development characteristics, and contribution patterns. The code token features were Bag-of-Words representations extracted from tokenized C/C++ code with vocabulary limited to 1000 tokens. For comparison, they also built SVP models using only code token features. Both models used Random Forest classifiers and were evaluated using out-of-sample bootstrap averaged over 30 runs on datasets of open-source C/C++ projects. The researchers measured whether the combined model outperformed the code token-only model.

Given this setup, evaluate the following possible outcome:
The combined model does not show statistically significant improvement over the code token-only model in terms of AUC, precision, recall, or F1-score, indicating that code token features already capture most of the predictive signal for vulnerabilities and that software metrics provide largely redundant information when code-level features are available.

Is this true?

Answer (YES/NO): YES